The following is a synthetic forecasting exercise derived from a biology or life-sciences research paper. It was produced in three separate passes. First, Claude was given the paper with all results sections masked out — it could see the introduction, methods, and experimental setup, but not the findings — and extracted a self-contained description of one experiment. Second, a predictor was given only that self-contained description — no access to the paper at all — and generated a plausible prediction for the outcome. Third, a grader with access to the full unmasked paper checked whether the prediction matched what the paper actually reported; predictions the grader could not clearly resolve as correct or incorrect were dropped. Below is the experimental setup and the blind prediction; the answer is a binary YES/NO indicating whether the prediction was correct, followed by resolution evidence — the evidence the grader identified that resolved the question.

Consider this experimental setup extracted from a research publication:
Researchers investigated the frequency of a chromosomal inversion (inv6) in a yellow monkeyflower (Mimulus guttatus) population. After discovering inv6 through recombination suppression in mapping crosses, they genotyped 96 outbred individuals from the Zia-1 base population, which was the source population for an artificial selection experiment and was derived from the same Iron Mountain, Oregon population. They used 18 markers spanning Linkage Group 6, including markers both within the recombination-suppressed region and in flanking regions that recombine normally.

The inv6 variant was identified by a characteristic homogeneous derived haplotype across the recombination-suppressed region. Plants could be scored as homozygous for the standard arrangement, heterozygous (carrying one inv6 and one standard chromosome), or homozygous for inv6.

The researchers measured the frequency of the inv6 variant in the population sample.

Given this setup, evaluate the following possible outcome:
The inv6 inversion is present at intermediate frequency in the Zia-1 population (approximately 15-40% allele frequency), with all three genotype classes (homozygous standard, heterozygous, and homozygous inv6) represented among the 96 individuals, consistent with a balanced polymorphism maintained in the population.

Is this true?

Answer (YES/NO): YES